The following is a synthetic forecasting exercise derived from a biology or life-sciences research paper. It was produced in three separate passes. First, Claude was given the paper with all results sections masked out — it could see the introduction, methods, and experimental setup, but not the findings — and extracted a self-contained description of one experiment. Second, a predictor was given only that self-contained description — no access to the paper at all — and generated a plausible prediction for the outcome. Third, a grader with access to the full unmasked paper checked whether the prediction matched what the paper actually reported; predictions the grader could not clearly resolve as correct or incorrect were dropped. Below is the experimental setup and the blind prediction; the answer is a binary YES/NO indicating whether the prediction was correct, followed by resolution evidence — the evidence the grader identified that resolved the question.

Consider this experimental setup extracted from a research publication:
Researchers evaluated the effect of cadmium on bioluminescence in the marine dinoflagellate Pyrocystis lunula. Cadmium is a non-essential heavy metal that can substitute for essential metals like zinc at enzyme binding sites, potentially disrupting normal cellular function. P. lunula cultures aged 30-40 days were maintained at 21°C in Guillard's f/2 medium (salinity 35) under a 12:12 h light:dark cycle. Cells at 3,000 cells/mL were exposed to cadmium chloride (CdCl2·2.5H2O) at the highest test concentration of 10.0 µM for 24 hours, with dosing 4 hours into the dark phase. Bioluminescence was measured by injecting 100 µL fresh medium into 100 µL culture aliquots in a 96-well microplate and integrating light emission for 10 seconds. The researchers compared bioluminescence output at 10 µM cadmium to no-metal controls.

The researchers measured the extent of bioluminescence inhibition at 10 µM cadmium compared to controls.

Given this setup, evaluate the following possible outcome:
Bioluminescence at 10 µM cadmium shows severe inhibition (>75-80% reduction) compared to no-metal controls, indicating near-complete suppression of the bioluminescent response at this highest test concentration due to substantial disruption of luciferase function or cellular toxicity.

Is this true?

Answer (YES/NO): YES